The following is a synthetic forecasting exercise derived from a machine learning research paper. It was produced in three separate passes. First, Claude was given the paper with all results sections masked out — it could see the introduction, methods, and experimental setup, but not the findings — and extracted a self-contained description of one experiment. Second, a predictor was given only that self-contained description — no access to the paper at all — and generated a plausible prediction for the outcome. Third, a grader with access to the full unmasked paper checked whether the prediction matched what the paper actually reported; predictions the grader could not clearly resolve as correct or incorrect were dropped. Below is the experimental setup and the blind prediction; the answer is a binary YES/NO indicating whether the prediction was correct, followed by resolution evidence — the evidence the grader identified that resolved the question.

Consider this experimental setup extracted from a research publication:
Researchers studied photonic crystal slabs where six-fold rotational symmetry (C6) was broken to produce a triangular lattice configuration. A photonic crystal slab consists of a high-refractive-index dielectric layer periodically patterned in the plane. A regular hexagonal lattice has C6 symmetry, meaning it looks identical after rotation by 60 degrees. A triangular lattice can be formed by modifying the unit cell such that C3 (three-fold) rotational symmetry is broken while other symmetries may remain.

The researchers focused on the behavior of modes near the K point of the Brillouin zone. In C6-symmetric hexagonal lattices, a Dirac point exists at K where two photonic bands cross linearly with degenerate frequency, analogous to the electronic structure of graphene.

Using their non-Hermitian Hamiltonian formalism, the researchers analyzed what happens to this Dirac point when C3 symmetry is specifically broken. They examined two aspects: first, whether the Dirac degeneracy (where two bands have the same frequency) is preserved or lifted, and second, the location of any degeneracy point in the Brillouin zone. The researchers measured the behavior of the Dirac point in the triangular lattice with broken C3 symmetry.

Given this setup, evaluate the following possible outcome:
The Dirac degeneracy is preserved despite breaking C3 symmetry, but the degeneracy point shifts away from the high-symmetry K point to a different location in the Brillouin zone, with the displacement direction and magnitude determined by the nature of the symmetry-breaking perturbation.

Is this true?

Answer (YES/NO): YES